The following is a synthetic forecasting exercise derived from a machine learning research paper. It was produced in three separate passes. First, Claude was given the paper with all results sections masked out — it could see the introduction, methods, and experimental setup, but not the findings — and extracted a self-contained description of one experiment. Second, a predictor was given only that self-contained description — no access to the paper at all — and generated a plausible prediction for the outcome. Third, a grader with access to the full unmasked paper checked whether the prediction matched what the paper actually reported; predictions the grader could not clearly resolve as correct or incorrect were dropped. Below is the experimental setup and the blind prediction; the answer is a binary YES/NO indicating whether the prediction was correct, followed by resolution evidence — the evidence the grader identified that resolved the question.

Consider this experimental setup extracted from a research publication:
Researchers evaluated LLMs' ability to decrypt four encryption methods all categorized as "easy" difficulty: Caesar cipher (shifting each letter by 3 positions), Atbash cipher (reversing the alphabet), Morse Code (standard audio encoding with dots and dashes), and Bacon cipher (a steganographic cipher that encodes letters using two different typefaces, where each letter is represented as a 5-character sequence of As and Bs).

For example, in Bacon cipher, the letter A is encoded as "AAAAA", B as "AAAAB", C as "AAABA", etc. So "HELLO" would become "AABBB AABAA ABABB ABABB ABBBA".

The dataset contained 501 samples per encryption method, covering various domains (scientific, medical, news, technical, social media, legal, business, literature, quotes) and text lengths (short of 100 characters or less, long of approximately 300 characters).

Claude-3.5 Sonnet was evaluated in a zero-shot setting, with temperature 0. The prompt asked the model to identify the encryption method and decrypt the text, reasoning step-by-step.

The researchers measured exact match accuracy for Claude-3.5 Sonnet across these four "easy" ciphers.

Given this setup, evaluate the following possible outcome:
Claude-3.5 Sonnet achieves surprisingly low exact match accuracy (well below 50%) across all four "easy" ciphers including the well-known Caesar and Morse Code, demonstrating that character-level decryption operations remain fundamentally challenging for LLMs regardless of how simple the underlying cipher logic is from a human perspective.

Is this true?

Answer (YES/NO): NO